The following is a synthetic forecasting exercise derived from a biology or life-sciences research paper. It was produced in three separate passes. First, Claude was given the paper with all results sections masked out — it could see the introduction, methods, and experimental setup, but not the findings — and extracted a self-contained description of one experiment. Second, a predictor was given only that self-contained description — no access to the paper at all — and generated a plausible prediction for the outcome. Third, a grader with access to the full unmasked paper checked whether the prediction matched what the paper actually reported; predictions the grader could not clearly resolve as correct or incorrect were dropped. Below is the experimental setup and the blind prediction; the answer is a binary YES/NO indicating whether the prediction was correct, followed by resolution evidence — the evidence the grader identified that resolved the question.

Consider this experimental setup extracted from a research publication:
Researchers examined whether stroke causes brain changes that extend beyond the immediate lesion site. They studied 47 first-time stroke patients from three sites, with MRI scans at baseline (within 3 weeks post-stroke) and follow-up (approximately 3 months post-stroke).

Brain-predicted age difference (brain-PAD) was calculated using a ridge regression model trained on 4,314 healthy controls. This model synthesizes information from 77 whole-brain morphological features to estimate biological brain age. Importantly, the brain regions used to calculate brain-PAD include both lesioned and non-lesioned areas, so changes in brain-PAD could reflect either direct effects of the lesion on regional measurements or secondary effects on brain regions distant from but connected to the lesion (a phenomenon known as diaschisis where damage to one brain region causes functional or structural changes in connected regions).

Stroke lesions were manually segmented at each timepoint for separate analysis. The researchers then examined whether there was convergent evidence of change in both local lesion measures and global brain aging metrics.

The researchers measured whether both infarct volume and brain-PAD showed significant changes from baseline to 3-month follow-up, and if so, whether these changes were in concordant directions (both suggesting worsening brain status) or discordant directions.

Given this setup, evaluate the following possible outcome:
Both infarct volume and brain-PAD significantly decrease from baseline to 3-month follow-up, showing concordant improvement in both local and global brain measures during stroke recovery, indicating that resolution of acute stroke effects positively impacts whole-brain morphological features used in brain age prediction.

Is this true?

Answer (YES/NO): NO